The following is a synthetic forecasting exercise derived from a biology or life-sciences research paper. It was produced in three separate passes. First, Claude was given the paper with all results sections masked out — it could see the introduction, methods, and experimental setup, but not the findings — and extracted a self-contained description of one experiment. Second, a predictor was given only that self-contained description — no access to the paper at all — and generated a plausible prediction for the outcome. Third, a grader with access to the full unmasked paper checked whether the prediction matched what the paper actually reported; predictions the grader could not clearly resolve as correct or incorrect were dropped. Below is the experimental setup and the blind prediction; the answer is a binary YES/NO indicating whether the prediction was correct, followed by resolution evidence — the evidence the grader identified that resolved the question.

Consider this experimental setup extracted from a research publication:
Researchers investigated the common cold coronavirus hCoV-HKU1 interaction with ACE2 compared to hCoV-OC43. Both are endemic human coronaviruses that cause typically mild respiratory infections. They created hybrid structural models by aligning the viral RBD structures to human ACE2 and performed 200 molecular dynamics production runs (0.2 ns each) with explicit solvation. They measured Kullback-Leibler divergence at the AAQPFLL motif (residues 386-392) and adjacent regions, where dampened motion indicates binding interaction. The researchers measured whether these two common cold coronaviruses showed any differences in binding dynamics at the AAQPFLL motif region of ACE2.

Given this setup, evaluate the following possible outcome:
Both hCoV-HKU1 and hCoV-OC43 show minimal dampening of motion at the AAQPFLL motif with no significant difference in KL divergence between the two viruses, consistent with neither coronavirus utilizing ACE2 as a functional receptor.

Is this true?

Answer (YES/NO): YES